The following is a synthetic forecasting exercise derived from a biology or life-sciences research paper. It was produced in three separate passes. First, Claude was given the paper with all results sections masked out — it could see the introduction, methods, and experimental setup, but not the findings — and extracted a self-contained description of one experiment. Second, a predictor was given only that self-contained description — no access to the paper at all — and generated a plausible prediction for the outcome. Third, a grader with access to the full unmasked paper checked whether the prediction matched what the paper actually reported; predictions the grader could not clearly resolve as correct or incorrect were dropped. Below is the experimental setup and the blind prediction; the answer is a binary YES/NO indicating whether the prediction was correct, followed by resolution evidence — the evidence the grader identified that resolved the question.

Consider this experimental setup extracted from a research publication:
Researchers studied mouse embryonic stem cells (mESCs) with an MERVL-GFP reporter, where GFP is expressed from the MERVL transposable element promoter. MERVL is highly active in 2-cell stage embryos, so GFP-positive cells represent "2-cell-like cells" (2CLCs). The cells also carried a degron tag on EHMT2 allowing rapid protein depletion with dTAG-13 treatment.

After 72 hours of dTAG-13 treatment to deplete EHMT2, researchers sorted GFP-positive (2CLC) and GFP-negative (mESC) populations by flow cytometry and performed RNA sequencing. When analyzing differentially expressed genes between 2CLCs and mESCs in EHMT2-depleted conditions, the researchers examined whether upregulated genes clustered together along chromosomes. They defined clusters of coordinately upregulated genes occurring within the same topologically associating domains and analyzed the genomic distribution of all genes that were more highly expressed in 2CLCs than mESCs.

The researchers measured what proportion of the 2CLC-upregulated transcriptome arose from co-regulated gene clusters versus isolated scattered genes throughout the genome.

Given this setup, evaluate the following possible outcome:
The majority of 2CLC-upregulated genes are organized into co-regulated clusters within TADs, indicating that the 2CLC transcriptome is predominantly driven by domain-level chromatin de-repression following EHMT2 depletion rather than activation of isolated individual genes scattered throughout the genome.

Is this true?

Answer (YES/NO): NO